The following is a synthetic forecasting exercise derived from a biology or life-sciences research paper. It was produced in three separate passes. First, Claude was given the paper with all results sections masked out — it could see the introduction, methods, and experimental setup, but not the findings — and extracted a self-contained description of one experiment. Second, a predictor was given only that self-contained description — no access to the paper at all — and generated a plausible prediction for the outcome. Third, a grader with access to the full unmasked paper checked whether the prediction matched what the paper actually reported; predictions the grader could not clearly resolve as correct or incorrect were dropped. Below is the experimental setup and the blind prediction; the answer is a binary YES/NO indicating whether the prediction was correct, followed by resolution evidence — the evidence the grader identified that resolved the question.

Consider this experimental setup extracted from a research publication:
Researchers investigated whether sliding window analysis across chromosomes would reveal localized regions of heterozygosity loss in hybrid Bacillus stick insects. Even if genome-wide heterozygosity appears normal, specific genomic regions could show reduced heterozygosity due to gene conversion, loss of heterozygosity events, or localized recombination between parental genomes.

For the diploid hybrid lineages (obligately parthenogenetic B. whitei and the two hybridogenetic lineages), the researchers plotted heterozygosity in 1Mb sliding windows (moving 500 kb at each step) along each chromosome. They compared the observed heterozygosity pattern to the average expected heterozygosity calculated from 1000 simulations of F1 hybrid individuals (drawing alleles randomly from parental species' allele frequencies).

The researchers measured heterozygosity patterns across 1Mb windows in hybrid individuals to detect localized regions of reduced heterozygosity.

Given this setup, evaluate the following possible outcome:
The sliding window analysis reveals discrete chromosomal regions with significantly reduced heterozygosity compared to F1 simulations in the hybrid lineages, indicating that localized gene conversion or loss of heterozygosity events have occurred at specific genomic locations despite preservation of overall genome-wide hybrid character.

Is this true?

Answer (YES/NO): YES